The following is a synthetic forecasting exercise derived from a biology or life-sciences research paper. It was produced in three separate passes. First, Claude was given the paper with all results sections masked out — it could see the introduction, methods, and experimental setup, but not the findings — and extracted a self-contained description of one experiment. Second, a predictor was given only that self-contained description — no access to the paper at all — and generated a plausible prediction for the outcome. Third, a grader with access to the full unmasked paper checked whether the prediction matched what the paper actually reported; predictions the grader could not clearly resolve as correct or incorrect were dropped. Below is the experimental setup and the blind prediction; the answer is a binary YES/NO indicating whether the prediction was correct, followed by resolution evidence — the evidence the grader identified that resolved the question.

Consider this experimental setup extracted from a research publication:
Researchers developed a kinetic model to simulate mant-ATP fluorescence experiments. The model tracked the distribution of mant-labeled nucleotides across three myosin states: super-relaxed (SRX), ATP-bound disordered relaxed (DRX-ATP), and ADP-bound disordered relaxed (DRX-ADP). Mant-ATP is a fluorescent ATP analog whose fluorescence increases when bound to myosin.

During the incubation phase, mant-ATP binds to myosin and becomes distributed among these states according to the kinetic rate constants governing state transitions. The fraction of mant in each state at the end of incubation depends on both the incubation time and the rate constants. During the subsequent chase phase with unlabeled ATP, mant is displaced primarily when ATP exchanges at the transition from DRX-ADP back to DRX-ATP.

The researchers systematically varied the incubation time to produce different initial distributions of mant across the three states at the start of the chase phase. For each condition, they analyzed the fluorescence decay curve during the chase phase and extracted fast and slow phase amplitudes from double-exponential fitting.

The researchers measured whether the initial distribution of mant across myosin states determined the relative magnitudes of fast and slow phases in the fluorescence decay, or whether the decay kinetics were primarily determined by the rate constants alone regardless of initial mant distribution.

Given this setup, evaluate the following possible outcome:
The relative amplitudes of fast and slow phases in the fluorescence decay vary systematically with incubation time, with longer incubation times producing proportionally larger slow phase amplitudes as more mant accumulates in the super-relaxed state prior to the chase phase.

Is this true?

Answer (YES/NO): NO